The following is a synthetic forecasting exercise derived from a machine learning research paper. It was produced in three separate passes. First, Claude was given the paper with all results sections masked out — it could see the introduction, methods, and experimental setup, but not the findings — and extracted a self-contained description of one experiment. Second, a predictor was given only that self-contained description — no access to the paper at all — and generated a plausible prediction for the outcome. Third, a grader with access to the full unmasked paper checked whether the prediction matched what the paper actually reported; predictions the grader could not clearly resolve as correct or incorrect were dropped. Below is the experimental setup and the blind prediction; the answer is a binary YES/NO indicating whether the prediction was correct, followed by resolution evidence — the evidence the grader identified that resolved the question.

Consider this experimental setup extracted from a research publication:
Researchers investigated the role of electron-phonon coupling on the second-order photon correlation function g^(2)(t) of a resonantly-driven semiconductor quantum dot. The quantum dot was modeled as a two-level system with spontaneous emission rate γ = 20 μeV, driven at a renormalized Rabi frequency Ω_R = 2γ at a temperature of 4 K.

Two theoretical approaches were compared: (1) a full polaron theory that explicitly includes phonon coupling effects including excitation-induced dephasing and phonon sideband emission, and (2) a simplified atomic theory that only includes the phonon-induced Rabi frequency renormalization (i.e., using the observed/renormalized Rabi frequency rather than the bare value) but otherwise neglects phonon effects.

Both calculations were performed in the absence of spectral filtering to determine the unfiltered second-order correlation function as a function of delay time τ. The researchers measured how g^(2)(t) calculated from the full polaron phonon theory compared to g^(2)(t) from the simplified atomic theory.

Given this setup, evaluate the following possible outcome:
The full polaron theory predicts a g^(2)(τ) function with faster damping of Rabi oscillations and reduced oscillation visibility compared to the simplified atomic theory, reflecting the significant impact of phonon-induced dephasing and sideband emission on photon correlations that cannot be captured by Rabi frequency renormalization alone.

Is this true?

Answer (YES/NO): NO